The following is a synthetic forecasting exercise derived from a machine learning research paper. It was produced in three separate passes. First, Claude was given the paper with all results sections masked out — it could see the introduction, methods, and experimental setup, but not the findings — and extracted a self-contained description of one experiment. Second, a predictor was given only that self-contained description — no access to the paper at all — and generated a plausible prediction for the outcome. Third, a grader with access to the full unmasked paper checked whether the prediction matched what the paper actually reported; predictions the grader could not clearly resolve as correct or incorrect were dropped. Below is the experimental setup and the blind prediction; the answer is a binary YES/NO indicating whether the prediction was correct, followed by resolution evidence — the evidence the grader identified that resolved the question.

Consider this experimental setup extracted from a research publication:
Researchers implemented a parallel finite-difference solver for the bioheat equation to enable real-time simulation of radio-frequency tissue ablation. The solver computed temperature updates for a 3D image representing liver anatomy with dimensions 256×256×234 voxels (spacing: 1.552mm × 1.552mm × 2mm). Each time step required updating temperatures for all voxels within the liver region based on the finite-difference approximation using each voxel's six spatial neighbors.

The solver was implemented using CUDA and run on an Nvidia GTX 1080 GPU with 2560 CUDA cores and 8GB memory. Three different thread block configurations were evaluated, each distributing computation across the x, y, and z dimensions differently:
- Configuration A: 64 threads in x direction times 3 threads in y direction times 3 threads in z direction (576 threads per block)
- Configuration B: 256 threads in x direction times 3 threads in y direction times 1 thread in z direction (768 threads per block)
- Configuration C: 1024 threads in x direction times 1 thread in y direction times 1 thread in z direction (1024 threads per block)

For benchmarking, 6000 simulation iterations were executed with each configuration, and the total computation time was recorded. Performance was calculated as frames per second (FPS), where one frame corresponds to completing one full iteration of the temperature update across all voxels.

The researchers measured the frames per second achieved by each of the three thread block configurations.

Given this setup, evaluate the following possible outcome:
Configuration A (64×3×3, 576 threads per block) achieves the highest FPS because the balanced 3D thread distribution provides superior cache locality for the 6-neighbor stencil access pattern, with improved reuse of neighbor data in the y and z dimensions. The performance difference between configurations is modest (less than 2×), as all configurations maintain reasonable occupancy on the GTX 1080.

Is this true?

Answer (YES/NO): YES